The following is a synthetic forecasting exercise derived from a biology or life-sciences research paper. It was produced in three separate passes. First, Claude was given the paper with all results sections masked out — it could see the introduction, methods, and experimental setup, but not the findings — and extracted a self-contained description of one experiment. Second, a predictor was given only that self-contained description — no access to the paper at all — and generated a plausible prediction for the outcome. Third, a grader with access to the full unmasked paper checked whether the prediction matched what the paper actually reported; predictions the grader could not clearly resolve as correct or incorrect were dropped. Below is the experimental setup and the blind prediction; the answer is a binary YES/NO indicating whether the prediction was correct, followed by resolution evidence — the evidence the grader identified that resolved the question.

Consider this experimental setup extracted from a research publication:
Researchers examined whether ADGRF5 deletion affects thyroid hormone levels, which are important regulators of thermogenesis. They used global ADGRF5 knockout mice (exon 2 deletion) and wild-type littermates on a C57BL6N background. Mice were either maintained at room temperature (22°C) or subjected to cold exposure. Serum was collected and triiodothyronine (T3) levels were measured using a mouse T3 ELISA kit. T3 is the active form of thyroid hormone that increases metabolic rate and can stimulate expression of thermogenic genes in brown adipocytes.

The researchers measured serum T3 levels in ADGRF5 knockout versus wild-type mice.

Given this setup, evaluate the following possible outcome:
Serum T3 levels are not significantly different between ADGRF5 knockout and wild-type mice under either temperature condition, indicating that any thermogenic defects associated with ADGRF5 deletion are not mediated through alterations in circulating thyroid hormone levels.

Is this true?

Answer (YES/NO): YES